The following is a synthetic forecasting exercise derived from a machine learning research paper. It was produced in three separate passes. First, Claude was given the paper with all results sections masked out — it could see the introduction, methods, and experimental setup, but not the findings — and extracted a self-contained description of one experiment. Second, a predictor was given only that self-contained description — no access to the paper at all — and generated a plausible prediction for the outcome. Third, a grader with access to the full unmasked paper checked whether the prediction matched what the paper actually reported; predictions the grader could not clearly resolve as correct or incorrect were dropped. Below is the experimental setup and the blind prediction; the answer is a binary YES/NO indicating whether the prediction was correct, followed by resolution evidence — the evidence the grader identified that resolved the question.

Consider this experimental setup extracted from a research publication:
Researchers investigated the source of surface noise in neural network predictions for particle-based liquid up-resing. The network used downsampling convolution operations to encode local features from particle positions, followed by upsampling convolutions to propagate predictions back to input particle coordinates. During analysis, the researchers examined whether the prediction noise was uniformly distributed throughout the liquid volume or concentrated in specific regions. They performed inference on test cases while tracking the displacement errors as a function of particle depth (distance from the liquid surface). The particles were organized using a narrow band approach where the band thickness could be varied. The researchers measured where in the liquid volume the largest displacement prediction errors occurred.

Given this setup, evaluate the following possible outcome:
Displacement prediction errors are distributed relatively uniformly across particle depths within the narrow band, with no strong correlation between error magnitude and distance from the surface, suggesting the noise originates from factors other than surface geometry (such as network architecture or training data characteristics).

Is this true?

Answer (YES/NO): NO